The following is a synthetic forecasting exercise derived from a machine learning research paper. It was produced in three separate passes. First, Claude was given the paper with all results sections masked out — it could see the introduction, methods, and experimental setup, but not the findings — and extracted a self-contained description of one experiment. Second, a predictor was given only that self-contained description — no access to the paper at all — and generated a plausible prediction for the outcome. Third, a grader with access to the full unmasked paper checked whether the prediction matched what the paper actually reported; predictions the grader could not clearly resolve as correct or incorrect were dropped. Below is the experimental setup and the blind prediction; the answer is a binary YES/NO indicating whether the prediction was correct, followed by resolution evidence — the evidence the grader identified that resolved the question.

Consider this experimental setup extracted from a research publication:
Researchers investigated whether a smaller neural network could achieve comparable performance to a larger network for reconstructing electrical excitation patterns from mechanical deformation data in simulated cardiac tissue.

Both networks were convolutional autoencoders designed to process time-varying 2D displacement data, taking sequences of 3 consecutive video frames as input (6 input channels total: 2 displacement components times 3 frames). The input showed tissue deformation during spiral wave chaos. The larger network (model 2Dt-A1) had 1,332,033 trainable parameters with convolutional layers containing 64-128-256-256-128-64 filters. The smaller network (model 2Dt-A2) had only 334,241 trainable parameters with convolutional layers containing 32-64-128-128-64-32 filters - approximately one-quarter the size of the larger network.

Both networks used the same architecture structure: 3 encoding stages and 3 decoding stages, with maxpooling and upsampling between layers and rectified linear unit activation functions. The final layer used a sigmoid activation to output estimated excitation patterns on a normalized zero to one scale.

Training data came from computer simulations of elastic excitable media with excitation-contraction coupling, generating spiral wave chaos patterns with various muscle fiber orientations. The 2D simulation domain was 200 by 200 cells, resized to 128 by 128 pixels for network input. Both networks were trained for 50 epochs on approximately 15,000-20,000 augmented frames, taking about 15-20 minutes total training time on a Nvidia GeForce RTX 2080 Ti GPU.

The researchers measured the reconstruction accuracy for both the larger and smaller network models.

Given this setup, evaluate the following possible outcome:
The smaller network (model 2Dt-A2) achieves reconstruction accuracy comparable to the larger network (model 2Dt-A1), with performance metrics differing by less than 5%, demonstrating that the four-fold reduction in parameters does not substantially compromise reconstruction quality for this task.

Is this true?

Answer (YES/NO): YES